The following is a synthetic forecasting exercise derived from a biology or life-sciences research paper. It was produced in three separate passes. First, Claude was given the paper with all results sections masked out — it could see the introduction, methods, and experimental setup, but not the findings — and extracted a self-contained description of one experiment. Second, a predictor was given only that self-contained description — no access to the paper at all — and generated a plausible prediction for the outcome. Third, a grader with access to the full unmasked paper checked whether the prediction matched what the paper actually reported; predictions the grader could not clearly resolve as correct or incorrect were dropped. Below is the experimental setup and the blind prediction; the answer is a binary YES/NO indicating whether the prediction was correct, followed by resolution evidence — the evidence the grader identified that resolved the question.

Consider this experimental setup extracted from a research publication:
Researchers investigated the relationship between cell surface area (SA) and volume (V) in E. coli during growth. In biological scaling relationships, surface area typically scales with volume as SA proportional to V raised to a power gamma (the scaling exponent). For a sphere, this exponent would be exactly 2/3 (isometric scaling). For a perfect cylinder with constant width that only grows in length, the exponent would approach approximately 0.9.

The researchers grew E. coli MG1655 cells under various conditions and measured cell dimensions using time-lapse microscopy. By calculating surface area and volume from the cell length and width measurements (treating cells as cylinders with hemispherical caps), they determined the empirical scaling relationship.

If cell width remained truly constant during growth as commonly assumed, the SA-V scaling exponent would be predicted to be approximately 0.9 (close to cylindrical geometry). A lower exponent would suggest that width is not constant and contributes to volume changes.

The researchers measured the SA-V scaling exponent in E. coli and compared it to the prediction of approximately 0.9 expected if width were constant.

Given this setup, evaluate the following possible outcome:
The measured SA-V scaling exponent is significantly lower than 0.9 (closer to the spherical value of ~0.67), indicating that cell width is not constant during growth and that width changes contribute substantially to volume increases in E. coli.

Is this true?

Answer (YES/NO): NO